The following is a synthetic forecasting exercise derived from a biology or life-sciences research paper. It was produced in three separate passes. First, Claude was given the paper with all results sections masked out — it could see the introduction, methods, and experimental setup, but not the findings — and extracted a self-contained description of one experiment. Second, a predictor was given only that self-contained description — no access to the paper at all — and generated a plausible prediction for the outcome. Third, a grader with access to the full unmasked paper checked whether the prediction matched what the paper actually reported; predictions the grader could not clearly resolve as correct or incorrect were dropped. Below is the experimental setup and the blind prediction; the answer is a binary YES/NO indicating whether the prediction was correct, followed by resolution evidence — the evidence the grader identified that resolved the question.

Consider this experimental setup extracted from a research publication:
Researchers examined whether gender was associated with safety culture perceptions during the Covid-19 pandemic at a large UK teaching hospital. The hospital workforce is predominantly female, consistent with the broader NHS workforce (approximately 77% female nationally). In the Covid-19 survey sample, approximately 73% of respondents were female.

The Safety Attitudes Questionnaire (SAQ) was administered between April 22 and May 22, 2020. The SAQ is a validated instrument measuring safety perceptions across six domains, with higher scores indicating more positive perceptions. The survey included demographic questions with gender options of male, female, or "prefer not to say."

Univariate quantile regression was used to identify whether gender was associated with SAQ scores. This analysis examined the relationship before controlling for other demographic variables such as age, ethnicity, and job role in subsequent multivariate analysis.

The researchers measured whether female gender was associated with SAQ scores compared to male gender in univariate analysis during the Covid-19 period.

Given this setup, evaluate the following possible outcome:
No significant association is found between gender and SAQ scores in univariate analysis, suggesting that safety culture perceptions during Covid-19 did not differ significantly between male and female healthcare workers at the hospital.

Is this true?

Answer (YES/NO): NO